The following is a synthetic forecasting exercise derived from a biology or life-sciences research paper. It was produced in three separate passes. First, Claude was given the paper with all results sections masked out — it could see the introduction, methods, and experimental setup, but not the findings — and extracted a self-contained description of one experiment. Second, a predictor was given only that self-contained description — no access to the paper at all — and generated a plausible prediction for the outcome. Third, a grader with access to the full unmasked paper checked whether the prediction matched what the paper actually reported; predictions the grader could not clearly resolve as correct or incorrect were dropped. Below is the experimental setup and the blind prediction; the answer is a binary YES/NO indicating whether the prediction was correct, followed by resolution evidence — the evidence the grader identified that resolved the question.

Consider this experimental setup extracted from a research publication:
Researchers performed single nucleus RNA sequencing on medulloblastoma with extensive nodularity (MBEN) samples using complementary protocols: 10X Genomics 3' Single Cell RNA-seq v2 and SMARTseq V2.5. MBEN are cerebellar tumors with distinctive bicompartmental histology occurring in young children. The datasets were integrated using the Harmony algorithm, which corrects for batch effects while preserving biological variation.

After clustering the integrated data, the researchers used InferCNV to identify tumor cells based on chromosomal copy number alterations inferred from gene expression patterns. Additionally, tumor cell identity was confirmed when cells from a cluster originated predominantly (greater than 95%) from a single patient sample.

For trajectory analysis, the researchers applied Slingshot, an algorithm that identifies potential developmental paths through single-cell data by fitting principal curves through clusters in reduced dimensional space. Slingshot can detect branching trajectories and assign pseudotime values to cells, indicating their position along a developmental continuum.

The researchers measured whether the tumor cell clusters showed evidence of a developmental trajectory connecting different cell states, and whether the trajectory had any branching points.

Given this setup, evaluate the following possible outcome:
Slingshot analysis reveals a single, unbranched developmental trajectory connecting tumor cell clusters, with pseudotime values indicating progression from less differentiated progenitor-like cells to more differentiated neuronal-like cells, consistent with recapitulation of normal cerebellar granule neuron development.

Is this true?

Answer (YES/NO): NO